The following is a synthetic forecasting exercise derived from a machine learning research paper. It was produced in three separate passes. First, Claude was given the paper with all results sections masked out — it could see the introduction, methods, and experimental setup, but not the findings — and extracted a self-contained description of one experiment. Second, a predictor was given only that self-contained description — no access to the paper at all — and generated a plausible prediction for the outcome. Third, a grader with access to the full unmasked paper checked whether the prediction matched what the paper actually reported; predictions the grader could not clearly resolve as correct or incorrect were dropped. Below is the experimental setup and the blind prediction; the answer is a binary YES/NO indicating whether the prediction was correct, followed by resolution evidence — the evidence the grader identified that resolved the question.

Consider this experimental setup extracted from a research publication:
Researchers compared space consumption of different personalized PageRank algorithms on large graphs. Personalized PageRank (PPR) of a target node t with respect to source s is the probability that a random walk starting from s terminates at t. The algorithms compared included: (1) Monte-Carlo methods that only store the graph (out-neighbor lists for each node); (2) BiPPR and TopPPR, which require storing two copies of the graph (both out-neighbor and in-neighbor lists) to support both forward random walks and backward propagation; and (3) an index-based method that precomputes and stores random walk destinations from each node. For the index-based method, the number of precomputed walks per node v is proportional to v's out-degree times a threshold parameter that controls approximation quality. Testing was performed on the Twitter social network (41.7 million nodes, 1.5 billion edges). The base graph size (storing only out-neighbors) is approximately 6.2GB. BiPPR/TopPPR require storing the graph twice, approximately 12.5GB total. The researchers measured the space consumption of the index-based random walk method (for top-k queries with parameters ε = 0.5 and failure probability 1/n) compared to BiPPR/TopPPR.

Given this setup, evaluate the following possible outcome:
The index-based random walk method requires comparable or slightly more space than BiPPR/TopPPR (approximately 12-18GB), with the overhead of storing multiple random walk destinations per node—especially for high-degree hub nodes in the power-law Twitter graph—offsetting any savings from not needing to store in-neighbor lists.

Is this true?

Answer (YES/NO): NO